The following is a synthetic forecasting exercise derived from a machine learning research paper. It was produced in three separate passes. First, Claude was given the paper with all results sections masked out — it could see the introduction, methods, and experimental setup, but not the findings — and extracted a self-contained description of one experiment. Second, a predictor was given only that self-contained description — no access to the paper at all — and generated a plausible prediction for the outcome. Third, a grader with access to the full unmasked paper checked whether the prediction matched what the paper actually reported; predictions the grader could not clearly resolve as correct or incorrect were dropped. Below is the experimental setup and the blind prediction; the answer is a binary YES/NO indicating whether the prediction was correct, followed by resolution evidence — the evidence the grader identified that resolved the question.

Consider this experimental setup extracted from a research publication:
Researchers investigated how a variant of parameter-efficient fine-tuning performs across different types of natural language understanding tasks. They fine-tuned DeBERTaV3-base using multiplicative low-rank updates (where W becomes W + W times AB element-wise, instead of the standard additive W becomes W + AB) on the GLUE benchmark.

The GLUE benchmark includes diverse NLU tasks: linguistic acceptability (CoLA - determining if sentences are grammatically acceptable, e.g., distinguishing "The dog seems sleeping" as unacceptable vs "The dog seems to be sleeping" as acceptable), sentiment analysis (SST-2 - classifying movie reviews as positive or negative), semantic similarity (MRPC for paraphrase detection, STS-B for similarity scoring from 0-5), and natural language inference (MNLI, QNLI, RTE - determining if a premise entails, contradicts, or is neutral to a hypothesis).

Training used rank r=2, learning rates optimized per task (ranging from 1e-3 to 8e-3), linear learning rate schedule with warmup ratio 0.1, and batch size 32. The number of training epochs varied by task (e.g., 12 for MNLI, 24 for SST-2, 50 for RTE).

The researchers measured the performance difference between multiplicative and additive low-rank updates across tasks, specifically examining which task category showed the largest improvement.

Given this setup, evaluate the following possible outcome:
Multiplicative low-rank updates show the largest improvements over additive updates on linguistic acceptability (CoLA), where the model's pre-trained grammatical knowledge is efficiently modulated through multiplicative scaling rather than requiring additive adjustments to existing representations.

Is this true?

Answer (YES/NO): YES